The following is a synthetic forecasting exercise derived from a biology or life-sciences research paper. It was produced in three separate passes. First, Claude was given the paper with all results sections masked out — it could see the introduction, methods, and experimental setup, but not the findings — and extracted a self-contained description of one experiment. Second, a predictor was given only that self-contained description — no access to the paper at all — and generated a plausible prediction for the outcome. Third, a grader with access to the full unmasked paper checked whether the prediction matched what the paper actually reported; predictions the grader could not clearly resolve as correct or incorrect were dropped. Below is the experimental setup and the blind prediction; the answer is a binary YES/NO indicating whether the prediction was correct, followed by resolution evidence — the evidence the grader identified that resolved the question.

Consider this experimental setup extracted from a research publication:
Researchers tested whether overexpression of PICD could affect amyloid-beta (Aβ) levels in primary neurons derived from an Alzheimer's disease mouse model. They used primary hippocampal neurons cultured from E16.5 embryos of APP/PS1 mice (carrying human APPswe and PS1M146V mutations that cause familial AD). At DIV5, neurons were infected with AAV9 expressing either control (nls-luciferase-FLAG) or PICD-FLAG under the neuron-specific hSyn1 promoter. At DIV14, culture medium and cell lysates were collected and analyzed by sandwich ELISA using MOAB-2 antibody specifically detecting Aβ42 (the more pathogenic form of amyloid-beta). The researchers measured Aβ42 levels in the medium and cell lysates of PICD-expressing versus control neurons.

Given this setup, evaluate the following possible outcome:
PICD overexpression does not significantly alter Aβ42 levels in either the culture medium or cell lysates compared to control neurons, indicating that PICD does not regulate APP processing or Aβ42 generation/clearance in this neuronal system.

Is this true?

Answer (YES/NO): NO